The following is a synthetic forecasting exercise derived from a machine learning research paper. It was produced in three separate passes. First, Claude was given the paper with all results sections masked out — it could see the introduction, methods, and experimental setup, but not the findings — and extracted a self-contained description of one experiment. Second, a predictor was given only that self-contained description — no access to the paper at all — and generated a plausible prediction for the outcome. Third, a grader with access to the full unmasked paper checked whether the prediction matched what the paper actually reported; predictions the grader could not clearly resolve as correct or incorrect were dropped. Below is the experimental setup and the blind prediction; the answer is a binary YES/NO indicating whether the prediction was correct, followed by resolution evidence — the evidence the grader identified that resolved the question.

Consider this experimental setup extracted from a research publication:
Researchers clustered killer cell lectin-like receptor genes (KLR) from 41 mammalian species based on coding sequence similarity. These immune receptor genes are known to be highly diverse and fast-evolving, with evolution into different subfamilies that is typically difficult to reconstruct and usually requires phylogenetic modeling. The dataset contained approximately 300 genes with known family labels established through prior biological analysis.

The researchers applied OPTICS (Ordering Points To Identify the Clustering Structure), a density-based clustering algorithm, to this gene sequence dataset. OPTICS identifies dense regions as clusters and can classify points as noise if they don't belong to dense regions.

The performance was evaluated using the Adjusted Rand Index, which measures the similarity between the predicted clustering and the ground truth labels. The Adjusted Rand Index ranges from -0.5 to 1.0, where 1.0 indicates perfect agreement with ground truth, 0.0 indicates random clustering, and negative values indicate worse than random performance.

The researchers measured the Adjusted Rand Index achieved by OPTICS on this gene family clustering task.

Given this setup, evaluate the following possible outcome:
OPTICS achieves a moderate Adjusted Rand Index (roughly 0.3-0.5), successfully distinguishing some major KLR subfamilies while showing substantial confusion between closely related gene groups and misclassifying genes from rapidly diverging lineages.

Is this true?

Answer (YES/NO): NO